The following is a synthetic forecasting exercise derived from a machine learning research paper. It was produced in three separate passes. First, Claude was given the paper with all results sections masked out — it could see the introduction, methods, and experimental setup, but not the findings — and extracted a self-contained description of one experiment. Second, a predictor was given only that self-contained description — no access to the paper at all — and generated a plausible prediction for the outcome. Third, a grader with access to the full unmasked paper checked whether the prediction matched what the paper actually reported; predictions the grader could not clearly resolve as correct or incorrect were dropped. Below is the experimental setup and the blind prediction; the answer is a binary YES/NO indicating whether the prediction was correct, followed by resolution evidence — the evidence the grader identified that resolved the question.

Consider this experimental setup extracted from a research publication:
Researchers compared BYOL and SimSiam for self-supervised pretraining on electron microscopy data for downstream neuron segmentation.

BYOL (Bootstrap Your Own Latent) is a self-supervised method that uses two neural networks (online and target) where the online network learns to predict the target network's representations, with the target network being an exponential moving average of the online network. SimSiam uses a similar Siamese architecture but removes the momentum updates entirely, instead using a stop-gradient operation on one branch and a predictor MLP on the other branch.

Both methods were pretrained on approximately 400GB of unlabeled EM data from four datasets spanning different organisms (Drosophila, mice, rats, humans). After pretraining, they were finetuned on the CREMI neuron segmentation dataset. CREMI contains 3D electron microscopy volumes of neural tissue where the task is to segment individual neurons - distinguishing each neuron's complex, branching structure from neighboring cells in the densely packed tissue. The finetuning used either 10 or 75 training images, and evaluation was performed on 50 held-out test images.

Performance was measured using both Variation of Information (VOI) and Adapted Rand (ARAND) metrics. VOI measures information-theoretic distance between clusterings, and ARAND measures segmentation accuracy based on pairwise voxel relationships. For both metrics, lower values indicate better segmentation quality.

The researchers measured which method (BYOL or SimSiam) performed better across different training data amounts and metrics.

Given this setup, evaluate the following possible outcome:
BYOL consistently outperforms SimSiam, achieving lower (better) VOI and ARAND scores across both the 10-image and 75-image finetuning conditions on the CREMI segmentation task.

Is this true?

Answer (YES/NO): NO